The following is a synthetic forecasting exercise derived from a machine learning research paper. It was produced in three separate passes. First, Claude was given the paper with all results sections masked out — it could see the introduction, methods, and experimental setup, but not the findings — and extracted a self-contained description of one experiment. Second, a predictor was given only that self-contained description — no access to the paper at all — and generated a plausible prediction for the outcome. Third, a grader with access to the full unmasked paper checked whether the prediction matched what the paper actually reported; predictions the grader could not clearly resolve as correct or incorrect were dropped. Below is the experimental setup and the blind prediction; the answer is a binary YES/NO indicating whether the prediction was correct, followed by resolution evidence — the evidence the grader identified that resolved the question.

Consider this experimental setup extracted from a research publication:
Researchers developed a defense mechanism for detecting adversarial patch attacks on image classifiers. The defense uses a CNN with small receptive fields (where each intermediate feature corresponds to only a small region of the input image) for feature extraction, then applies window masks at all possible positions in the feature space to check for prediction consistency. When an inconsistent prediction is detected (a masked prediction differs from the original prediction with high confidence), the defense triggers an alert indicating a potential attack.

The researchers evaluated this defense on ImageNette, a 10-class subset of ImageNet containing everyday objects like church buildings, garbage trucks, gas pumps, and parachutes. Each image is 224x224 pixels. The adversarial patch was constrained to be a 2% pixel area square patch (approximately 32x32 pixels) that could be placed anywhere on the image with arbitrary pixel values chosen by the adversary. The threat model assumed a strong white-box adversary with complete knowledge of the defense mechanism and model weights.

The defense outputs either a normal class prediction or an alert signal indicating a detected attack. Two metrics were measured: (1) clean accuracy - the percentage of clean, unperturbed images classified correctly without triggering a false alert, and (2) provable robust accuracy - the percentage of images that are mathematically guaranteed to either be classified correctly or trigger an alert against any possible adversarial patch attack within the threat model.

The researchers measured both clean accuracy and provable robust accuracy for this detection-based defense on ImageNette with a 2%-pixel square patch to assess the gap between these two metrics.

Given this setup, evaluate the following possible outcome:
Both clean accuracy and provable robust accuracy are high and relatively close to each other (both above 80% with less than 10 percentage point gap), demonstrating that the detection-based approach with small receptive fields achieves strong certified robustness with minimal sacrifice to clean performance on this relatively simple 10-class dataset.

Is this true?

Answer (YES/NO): YES